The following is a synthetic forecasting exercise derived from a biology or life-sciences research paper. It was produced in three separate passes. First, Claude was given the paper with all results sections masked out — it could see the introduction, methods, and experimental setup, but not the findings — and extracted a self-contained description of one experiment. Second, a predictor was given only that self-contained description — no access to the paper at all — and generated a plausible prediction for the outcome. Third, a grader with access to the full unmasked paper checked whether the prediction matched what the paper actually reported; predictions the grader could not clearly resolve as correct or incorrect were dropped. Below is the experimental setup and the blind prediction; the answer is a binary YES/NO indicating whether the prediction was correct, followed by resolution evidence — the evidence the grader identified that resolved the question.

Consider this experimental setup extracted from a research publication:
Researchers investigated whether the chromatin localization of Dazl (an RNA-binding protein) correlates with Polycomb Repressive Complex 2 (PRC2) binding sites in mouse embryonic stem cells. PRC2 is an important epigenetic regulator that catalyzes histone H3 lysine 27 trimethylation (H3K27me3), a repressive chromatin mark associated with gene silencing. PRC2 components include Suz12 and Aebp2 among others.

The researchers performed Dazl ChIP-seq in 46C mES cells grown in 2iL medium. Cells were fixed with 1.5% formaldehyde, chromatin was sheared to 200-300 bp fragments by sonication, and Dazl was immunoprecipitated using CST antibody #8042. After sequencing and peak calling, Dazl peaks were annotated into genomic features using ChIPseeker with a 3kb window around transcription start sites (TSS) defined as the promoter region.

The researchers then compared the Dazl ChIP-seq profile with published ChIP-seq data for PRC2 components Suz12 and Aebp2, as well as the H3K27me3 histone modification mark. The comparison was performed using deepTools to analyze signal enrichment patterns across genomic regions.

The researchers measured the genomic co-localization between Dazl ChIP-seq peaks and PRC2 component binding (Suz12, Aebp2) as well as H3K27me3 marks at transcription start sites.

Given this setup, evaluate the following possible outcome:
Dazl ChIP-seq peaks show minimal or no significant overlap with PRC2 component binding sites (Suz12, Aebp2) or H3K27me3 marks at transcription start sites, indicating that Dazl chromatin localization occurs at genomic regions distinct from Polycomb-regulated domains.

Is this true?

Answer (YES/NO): NO